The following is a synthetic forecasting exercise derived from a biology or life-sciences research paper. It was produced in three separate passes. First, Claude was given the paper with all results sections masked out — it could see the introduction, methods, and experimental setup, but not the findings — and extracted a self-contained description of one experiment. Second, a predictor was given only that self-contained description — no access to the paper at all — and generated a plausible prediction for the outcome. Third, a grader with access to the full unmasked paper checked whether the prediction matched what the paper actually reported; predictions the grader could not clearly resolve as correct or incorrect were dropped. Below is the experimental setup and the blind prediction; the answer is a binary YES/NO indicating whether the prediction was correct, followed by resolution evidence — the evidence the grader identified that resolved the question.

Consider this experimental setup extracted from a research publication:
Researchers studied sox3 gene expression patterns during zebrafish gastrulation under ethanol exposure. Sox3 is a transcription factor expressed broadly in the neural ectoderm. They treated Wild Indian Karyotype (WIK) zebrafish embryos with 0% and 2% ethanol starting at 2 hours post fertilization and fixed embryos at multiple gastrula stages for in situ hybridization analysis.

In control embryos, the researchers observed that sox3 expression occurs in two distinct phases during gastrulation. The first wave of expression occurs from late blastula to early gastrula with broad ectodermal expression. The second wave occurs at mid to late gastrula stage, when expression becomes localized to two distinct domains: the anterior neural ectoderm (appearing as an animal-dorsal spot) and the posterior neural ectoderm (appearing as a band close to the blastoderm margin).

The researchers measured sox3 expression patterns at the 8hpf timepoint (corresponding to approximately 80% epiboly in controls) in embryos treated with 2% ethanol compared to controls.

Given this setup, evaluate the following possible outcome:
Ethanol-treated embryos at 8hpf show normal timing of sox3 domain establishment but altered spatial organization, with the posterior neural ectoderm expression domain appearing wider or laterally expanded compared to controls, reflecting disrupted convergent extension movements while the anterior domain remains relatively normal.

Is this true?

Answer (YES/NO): NO